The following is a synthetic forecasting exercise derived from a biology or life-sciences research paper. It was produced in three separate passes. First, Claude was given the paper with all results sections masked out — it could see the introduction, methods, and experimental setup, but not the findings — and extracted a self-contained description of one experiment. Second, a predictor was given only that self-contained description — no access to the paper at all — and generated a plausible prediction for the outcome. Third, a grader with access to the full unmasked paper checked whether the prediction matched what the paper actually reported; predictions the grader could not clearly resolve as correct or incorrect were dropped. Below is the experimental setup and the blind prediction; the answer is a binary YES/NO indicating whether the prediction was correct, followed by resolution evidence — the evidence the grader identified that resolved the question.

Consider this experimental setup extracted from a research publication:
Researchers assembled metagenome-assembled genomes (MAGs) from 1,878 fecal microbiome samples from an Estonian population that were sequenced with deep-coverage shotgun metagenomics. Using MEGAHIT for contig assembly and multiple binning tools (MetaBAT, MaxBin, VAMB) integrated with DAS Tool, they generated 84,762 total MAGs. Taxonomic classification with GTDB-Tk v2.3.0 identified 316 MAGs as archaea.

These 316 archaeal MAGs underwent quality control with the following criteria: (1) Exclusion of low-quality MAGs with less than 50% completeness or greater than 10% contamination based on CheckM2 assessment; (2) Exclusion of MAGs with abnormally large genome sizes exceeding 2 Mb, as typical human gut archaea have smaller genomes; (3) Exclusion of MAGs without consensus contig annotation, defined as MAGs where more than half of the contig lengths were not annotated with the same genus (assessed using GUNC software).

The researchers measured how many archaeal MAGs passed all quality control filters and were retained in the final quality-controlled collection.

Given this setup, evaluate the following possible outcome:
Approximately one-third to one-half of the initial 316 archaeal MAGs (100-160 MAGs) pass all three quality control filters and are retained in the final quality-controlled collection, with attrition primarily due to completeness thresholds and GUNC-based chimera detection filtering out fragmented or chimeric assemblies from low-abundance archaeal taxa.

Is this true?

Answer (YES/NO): NO